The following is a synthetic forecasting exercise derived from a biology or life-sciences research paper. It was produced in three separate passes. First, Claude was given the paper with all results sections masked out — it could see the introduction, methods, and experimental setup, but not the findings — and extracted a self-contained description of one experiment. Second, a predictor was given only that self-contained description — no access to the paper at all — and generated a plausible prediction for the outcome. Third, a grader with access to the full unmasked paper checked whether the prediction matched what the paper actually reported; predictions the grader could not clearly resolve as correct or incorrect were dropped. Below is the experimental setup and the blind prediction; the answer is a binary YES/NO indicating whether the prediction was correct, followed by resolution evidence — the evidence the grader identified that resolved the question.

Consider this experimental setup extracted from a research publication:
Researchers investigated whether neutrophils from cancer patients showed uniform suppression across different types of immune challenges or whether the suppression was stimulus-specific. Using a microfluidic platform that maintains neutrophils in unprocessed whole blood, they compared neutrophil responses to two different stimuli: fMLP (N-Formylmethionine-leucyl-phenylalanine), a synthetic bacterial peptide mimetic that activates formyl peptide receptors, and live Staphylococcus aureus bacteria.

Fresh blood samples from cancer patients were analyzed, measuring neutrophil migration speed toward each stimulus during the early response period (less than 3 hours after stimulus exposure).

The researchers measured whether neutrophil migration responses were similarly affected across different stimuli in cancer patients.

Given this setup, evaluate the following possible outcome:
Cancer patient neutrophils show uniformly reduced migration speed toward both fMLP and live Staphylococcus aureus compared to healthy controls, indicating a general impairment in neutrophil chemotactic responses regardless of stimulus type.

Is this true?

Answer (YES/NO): NO